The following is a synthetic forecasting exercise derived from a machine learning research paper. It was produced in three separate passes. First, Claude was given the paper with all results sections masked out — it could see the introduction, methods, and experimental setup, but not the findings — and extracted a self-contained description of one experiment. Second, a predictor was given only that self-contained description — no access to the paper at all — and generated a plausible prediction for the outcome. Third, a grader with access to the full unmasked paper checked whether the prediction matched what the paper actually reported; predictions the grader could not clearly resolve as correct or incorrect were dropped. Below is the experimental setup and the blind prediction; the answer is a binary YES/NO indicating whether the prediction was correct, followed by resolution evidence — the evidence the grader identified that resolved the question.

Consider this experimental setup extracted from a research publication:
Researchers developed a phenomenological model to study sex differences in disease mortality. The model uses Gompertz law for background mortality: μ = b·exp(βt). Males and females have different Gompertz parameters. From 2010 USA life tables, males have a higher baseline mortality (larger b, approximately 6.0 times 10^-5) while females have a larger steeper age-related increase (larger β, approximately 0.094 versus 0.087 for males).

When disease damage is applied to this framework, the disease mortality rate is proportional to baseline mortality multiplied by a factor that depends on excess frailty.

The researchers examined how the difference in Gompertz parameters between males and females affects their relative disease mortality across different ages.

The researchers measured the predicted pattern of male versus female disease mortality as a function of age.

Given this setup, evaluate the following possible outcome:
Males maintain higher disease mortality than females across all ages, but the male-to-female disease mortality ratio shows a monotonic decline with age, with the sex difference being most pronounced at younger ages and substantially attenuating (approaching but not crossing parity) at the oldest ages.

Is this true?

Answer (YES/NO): NO